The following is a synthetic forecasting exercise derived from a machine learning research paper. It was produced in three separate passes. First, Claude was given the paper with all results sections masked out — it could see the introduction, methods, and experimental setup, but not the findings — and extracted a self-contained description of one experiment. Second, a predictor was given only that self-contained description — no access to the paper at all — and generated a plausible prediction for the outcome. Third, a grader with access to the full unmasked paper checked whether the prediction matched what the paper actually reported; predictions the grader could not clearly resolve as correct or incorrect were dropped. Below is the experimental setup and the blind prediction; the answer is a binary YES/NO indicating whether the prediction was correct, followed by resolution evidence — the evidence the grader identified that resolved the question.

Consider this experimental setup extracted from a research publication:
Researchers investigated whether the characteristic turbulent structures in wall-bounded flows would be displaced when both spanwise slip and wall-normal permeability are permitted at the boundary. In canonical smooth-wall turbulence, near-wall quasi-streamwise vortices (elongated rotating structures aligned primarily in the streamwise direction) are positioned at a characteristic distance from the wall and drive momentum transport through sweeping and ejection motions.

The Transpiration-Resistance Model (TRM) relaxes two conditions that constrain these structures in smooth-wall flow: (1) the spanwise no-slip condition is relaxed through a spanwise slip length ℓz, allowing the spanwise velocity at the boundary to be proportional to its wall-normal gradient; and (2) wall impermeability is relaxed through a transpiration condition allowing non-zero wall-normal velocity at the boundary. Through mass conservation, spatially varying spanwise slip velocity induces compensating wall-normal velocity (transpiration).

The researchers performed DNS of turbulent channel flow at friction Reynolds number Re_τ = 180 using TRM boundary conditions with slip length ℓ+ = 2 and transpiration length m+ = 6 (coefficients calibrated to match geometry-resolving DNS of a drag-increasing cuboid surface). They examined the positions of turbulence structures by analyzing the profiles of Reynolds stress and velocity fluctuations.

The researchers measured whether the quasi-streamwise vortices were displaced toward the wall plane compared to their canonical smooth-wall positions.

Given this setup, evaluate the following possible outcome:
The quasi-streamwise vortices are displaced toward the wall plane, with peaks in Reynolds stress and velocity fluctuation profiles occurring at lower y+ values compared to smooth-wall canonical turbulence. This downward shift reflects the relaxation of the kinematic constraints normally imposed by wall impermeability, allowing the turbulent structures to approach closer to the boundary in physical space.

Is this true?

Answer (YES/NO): YES